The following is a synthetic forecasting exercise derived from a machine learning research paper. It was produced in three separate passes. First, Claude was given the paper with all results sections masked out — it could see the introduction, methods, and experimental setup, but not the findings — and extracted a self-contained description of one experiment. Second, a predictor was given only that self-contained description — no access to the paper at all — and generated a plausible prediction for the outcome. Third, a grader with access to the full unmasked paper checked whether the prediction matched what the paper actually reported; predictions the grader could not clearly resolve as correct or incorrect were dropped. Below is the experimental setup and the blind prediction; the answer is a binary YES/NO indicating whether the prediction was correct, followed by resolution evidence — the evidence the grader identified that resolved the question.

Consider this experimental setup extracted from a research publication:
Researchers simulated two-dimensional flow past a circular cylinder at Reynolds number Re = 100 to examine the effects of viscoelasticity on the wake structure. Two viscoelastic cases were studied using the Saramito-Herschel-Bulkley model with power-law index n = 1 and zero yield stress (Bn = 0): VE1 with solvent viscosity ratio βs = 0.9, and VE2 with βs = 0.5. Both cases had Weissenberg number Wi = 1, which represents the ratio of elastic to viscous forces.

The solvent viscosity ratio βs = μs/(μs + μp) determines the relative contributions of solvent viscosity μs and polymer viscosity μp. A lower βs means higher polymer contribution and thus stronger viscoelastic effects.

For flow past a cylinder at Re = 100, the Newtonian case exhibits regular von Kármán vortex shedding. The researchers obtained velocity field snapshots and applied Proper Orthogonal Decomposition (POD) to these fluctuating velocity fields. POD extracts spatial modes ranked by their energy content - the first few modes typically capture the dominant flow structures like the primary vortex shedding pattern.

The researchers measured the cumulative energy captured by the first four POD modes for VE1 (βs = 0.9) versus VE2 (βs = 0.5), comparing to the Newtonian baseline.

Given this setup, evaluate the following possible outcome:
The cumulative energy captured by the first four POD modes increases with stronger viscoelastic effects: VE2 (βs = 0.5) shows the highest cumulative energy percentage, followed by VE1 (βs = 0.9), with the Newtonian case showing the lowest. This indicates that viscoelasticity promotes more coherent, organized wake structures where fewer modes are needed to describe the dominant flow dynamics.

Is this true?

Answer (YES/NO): NO